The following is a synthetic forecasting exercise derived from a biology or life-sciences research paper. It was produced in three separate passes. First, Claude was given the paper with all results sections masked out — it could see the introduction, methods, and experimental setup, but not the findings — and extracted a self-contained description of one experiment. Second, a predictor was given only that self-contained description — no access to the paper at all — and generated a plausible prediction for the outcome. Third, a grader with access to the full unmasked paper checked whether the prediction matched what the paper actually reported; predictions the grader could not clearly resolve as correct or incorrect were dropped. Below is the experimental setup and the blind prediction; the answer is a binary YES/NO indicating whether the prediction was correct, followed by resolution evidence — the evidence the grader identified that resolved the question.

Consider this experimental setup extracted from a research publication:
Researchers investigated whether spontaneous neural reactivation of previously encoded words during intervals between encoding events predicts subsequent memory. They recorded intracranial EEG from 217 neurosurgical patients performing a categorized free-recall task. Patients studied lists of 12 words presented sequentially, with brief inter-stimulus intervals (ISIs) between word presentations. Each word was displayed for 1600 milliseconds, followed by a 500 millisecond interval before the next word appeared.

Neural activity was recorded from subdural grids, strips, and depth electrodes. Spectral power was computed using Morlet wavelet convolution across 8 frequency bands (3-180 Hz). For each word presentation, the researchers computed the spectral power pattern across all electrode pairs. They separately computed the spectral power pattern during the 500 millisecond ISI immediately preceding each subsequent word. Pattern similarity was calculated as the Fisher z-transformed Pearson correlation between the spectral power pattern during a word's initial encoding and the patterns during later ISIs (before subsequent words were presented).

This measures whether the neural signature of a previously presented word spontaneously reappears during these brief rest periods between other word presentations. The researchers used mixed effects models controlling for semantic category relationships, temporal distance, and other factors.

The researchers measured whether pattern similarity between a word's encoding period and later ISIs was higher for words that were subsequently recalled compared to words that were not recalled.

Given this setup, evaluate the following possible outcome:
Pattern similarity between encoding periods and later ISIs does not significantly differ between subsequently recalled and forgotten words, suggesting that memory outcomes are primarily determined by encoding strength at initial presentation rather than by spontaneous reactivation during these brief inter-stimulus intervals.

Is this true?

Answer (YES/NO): NO